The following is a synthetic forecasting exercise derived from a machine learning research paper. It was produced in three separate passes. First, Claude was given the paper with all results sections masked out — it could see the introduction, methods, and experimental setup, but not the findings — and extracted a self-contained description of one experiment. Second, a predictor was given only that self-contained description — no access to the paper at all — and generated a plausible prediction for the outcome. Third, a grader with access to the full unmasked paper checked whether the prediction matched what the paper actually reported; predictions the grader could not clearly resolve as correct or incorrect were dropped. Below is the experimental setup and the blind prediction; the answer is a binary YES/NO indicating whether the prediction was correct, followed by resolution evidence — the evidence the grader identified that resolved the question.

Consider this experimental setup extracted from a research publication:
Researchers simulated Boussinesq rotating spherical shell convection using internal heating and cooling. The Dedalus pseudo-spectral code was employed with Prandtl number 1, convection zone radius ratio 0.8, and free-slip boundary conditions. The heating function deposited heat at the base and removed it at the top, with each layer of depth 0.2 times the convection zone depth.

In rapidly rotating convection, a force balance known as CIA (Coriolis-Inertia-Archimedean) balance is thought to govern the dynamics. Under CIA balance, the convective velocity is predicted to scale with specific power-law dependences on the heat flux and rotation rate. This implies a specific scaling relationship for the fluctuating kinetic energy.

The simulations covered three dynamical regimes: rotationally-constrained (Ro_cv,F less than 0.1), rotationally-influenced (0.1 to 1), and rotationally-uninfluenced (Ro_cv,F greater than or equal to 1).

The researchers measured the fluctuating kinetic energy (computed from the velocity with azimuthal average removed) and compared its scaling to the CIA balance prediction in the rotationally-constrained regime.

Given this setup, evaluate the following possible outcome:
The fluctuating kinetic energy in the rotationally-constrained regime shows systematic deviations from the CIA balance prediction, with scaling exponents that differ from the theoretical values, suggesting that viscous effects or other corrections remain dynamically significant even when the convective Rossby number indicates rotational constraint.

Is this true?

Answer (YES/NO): YES